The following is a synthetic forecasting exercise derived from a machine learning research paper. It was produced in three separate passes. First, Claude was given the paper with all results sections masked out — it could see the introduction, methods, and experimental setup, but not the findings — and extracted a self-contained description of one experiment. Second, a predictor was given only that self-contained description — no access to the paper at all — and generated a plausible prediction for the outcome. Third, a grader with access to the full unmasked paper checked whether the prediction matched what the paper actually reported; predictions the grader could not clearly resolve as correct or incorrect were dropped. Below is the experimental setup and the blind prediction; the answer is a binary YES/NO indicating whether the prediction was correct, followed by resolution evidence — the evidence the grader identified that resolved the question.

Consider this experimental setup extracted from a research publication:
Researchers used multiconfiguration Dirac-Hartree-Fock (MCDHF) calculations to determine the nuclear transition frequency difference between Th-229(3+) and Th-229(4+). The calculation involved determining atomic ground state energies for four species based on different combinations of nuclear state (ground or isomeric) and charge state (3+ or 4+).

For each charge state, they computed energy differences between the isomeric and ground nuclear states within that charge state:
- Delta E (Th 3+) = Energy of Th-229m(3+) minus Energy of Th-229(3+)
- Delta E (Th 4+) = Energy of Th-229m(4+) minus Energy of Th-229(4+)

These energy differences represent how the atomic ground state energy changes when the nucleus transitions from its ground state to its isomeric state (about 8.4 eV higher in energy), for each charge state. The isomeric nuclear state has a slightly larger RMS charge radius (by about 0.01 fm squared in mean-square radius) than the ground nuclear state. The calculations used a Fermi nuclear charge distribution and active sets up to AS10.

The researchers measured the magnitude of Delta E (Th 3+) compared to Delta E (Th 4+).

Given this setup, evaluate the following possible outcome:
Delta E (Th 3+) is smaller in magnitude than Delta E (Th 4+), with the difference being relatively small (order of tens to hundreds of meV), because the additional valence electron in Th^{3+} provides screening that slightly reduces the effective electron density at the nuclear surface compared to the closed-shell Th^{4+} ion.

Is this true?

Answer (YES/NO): NO